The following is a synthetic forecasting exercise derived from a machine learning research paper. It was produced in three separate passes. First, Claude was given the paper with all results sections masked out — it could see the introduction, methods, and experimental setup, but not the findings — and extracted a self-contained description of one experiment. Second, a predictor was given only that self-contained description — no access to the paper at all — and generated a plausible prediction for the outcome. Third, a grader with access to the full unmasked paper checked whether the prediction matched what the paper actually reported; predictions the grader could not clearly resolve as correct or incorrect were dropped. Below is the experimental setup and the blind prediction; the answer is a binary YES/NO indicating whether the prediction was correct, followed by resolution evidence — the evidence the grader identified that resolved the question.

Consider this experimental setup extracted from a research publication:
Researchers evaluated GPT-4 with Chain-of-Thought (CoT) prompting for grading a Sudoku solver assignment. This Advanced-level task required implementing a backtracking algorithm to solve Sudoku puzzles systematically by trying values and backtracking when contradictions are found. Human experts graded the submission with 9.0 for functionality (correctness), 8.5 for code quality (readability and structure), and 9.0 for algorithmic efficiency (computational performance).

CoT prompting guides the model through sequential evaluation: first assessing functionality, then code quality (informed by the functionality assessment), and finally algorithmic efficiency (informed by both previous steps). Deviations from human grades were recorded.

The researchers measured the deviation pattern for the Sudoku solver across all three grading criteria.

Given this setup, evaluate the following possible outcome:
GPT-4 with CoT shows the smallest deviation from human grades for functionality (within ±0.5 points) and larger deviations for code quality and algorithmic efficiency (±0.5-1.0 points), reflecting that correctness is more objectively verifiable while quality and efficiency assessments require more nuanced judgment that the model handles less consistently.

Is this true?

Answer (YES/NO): NO